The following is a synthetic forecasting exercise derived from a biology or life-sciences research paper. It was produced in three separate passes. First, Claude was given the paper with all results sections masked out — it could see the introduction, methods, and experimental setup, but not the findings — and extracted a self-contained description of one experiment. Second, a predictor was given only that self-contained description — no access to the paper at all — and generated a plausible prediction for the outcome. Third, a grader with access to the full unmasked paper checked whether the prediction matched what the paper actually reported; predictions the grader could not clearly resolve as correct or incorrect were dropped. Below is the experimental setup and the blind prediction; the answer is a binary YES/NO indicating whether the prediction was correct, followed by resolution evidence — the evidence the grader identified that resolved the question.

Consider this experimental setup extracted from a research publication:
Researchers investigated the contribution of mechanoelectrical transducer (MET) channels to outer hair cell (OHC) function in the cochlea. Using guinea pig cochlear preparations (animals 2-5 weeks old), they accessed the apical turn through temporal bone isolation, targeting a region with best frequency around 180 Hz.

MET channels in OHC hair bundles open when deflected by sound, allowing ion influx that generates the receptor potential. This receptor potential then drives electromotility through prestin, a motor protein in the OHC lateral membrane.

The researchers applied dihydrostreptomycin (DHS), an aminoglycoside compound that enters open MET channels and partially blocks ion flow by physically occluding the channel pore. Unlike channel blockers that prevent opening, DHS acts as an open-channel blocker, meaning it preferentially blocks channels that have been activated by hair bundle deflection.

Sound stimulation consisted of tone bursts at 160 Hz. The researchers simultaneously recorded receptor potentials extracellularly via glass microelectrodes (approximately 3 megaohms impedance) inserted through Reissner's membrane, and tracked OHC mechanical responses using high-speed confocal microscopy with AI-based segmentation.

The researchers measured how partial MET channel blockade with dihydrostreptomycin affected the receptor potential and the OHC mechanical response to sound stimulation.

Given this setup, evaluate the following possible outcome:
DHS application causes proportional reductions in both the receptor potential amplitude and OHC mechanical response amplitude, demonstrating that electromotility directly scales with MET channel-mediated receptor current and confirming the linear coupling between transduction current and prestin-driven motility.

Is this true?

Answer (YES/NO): NO